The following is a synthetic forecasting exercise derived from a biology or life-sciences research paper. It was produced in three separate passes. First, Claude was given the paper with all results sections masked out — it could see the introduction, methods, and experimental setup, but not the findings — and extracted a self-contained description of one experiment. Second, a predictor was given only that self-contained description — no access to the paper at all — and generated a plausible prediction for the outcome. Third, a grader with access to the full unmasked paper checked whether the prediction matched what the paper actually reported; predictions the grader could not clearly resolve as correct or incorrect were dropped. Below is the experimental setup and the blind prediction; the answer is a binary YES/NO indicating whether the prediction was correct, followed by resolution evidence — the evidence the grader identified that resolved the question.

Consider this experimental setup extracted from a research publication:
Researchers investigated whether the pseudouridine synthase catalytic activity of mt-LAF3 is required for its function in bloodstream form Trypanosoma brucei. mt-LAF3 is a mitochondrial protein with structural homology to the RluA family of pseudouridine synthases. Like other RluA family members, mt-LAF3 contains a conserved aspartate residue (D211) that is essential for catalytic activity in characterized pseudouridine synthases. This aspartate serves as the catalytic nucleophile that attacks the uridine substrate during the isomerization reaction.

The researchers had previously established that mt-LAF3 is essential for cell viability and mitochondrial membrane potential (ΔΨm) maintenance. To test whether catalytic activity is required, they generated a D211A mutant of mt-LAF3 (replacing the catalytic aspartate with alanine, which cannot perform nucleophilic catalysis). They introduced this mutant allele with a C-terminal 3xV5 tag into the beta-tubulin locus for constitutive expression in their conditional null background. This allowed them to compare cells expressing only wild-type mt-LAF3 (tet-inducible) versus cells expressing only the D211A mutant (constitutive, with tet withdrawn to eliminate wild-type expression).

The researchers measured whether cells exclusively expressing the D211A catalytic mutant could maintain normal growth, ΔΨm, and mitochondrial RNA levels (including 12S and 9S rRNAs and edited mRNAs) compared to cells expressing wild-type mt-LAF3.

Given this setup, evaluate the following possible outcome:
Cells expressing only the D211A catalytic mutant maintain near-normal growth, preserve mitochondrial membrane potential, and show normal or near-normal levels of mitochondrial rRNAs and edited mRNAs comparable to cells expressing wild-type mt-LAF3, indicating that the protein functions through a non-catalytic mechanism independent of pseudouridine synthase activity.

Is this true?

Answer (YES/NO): YES